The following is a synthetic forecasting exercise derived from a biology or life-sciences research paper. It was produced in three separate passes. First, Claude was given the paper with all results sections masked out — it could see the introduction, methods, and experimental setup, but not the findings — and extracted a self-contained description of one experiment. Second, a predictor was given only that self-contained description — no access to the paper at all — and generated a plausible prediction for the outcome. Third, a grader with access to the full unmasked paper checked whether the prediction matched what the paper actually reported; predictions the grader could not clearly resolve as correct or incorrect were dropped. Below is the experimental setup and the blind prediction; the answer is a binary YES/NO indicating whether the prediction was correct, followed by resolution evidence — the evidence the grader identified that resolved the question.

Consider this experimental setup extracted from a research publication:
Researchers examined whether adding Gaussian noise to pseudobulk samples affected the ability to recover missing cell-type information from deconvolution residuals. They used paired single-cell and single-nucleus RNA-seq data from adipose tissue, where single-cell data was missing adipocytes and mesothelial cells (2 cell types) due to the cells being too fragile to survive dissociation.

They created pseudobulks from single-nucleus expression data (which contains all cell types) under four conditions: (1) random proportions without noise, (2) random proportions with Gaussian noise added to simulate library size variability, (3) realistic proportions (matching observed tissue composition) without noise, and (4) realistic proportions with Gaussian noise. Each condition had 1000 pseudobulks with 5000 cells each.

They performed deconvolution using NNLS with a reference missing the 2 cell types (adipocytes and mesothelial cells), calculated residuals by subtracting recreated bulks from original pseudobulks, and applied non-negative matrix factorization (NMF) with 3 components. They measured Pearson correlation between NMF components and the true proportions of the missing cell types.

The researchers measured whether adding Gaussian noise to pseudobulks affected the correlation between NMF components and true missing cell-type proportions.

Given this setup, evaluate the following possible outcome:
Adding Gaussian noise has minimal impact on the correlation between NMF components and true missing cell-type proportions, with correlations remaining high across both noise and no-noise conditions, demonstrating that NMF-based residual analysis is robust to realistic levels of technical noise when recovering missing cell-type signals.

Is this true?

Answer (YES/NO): NO